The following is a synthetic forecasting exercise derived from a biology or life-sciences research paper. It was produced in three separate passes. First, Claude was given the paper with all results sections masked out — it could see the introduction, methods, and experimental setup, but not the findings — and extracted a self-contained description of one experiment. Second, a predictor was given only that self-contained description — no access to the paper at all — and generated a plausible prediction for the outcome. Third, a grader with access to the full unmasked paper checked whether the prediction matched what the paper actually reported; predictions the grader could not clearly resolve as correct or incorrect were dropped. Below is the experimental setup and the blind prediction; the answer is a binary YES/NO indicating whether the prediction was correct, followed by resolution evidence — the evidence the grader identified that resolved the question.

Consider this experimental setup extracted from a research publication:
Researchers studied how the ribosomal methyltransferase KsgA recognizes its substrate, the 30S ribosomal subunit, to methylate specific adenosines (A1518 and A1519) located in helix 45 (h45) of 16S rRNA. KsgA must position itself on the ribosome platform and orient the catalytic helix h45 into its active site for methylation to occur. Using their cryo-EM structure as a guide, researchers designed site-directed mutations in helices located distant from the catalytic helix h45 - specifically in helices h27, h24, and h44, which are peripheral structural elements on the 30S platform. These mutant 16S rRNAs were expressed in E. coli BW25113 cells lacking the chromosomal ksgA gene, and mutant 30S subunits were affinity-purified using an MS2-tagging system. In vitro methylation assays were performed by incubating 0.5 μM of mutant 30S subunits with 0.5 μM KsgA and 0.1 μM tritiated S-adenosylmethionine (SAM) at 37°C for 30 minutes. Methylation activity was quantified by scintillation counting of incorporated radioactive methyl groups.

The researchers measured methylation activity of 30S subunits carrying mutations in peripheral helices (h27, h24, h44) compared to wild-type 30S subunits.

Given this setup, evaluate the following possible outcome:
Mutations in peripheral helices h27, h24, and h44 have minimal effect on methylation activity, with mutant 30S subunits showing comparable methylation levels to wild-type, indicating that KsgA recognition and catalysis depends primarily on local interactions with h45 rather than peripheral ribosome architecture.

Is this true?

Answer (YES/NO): NO